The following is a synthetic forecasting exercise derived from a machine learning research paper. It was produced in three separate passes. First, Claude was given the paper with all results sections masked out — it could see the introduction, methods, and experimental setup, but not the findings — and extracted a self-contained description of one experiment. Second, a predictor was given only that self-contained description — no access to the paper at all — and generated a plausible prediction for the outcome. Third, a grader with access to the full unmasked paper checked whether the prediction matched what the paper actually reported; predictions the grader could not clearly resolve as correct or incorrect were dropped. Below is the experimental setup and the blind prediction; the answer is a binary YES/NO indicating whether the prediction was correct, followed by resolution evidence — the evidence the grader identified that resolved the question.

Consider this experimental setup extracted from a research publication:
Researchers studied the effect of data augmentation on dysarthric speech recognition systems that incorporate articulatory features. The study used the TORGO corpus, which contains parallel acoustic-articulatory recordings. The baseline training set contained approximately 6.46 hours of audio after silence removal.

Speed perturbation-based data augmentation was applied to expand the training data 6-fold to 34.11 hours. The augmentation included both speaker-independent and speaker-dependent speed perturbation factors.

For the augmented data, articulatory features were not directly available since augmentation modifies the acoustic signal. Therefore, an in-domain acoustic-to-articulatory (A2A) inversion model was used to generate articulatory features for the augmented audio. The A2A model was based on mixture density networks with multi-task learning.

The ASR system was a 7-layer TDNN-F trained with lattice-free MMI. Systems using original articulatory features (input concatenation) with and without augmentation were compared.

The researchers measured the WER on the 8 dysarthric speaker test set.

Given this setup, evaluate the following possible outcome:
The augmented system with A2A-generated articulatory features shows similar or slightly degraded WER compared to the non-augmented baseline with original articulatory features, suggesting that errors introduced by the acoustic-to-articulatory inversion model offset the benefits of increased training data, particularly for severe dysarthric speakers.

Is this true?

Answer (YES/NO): NO